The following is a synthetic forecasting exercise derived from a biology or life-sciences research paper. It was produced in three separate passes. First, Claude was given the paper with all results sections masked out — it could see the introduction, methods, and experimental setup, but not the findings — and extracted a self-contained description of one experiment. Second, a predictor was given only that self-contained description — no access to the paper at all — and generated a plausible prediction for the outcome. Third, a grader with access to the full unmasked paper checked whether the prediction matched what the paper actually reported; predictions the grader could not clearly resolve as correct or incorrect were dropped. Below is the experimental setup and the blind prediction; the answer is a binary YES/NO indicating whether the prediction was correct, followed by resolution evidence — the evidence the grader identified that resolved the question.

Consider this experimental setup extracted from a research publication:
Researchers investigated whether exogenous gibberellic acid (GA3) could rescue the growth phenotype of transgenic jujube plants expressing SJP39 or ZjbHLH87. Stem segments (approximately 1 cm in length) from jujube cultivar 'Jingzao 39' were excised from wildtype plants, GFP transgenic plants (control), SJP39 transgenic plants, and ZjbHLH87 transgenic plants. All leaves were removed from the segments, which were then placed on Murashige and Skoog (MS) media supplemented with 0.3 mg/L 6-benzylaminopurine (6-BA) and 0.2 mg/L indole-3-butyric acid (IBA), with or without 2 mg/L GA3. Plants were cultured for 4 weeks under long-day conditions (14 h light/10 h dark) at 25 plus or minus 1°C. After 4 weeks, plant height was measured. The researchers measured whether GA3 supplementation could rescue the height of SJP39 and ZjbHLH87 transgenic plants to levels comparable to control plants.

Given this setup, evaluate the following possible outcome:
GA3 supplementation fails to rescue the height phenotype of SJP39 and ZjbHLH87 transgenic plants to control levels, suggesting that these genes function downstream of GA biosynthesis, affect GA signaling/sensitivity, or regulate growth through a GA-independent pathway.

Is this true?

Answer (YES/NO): YES